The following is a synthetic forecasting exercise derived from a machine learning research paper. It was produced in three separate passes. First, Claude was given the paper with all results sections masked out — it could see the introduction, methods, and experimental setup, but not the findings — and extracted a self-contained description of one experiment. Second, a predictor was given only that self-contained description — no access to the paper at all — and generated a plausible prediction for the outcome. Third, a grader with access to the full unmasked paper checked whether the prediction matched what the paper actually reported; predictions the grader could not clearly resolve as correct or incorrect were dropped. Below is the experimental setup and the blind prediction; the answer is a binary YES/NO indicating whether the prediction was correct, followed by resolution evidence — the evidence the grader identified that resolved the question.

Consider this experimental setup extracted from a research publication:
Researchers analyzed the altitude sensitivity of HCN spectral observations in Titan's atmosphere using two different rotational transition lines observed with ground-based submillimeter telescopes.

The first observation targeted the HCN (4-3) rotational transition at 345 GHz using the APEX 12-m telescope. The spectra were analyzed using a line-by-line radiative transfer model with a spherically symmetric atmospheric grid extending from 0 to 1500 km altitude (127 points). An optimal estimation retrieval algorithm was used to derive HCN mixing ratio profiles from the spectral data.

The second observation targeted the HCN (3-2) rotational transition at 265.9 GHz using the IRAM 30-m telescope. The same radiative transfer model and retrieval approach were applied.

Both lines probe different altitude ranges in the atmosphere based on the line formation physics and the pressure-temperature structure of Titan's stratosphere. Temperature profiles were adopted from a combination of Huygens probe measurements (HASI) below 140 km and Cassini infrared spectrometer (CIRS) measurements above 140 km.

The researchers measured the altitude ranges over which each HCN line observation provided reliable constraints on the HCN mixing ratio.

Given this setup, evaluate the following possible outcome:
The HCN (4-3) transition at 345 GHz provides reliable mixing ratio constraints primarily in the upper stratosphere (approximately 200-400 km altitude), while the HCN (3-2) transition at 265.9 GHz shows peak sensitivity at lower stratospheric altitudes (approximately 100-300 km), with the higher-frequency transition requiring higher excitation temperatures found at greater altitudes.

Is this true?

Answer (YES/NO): NO